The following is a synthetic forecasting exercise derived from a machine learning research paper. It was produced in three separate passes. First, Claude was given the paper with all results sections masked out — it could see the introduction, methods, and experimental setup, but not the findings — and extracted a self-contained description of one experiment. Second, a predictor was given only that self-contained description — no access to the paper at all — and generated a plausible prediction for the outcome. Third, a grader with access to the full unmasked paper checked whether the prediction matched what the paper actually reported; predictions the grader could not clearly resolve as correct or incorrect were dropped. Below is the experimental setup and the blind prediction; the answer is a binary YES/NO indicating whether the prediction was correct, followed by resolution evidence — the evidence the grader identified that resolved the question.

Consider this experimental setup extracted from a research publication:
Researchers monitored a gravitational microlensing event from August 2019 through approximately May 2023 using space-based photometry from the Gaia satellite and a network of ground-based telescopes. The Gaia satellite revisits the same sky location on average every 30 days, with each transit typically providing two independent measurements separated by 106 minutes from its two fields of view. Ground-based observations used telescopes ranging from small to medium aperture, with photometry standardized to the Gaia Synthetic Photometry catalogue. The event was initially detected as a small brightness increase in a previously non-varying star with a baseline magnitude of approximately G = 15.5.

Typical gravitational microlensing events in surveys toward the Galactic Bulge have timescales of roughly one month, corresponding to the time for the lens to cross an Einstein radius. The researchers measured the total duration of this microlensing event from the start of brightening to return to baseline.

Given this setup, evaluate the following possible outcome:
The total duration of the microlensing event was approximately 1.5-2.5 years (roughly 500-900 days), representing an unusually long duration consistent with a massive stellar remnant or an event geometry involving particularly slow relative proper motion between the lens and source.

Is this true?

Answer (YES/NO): NO